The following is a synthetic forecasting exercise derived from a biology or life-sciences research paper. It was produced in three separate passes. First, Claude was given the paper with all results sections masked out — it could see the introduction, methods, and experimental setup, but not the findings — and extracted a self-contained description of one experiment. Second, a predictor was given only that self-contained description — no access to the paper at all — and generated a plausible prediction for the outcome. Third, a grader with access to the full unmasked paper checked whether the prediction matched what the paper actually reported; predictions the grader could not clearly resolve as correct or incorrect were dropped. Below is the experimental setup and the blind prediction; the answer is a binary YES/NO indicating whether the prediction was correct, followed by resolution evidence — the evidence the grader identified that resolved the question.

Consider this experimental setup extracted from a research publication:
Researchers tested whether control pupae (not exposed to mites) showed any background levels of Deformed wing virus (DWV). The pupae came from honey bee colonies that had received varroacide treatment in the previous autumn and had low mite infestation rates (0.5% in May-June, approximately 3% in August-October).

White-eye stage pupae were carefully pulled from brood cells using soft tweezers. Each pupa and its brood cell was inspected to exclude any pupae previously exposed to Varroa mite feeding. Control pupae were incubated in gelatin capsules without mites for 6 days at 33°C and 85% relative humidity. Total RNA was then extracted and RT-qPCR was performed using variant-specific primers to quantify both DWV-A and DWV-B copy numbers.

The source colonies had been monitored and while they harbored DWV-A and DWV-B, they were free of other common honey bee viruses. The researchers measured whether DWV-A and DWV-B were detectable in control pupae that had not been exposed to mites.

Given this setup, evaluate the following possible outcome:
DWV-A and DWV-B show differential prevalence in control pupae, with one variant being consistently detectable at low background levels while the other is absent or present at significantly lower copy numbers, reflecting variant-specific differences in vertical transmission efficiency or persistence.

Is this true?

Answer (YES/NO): NO